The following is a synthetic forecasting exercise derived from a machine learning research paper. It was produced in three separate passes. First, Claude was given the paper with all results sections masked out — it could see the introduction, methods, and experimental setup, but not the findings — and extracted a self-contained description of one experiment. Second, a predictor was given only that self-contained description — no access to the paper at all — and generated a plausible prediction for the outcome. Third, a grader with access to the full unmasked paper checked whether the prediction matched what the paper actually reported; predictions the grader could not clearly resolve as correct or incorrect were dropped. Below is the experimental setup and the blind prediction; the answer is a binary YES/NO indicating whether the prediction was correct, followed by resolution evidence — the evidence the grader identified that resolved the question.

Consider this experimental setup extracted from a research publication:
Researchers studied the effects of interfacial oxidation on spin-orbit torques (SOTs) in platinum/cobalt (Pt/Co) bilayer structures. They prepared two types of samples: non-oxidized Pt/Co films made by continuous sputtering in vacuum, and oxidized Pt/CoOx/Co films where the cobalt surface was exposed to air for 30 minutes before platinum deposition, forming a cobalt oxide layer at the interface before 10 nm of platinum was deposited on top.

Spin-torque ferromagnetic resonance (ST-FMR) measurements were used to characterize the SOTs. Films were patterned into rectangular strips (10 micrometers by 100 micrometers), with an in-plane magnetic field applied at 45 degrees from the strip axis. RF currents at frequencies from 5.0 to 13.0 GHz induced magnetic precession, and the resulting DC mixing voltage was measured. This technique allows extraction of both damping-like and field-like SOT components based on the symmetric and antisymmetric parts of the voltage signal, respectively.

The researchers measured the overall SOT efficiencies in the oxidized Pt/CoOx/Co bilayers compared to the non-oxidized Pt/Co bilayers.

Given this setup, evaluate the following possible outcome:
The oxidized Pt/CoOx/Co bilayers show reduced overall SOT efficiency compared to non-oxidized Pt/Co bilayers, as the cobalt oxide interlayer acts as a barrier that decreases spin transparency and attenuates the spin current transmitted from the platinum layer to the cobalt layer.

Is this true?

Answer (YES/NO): NO